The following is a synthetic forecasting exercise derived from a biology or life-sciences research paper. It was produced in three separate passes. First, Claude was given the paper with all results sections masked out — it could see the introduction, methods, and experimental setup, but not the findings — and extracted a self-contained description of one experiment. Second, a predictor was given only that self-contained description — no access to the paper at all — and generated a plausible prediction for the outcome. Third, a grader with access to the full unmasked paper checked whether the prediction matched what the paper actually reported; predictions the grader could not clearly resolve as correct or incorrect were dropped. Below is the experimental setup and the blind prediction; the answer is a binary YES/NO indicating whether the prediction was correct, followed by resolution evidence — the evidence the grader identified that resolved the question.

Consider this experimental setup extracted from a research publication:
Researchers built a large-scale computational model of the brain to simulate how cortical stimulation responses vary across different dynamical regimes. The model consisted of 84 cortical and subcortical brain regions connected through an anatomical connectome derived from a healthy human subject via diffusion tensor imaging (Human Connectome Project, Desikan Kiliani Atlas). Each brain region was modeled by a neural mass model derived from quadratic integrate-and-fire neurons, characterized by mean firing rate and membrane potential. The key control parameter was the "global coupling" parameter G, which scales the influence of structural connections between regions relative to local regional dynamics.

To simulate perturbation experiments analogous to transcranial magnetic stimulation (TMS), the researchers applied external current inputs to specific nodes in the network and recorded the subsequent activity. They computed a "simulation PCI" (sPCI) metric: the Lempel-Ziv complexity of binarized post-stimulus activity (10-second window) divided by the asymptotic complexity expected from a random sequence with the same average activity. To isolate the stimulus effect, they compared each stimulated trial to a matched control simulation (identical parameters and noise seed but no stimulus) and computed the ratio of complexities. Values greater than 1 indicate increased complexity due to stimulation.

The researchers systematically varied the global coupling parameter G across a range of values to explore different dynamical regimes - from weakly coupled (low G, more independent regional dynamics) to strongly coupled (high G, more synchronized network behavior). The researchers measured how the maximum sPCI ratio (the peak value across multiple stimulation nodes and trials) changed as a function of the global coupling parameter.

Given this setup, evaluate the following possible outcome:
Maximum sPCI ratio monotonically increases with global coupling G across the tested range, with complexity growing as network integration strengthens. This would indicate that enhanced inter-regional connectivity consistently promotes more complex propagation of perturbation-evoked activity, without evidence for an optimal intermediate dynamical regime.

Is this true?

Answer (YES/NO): NO